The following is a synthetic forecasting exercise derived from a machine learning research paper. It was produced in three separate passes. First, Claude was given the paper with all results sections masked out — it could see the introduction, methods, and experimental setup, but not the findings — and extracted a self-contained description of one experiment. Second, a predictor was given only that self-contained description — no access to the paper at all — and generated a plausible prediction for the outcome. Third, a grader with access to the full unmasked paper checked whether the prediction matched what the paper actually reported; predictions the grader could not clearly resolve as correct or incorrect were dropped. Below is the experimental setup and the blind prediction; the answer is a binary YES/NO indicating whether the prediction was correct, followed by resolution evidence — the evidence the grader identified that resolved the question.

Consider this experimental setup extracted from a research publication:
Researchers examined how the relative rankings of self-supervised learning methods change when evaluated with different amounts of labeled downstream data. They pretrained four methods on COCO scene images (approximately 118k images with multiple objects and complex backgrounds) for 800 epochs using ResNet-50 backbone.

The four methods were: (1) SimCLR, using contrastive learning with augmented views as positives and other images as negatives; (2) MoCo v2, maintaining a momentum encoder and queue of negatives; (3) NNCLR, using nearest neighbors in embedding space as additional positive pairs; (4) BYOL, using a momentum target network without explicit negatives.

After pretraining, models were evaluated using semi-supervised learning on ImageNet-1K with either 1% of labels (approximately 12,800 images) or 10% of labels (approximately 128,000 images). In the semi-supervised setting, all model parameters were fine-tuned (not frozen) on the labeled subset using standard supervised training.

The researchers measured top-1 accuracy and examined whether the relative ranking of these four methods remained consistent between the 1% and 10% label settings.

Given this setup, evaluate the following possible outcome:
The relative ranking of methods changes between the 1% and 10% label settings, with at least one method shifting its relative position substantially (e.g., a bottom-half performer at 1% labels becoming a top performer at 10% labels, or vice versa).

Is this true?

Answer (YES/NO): NO